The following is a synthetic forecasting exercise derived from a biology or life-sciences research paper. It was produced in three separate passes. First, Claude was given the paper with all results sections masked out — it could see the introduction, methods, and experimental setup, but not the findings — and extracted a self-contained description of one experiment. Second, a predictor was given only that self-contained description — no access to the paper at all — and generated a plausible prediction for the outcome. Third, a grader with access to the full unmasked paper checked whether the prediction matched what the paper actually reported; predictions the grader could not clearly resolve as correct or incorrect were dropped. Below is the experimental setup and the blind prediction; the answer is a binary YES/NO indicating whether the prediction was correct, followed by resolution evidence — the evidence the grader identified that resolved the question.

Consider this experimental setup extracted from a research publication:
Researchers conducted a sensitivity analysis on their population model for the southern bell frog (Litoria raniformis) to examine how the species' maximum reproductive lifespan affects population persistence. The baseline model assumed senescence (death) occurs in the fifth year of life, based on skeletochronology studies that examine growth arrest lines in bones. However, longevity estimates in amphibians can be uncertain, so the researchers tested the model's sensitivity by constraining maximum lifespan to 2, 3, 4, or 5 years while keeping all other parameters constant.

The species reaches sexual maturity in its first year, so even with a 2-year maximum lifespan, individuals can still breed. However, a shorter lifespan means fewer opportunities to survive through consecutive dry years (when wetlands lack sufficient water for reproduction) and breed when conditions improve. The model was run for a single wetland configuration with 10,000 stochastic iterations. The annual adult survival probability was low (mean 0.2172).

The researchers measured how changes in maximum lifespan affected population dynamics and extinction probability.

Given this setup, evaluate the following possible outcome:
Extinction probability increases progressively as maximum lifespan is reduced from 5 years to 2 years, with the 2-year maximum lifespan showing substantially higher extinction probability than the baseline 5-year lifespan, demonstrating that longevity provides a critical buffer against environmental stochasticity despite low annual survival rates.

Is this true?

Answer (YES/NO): NO